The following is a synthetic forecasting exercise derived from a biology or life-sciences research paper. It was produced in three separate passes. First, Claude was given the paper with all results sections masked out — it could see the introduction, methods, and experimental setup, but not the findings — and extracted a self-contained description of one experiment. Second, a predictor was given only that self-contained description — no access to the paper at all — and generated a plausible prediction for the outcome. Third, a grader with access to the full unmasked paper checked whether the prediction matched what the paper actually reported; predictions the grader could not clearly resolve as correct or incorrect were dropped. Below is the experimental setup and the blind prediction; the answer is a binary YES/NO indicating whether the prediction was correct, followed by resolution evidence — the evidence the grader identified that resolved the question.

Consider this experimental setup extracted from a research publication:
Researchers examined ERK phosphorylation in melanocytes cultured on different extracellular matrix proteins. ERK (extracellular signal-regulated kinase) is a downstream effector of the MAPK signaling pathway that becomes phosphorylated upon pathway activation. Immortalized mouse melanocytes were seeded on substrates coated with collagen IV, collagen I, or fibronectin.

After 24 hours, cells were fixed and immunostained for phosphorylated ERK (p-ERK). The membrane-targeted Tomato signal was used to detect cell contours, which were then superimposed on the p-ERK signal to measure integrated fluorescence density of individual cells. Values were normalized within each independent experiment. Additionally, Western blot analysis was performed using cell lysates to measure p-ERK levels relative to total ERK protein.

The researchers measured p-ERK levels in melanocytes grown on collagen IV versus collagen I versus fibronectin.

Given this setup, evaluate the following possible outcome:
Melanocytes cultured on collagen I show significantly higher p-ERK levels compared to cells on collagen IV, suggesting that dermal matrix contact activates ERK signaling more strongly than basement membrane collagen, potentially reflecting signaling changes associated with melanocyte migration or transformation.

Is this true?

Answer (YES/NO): NO